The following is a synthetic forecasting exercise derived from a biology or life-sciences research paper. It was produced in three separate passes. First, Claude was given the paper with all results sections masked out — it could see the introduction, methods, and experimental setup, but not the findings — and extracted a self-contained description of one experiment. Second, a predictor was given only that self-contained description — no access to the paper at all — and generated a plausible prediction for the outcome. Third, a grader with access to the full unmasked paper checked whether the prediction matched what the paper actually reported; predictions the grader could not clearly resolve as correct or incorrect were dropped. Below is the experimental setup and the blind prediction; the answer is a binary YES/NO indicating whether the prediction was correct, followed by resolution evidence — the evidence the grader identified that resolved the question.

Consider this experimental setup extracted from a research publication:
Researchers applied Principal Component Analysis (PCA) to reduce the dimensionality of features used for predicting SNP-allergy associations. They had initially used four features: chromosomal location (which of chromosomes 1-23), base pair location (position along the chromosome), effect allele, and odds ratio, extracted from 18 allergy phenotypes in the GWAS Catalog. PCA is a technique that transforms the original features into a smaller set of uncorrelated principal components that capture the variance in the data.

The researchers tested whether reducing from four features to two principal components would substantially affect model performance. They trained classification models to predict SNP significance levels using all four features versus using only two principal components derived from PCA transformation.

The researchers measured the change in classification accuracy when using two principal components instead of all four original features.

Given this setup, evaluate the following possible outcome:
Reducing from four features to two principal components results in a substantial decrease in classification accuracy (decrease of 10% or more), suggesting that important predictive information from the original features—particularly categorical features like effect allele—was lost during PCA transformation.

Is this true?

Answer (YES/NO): NO